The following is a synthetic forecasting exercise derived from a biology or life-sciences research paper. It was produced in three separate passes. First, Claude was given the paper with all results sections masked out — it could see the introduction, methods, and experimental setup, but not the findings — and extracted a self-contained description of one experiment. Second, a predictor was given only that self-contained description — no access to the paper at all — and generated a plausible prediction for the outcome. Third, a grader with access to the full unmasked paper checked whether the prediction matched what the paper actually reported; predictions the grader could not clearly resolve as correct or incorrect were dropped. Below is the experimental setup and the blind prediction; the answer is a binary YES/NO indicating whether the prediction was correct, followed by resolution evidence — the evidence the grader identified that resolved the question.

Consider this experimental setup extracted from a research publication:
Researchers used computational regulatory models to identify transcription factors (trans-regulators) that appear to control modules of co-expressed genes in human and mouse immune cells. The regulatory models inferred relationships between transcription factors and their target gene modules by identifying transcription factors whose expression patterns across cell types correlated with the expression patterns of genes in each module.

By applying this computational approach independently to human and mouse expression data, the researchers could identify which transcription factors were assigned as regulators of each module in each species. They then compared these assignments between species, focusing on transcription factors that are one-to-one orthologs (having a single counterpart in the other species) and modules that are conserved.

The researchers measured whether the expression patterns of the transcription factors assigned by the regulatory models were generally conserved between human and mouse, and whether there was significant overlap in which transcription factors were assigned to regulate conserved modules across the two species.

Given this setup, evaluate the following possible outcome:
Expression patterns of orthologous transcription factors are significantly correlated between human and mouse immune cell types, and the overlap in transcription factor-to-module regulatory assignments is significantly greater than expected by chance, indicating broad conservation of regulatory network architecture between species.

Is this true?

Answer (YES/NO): YES